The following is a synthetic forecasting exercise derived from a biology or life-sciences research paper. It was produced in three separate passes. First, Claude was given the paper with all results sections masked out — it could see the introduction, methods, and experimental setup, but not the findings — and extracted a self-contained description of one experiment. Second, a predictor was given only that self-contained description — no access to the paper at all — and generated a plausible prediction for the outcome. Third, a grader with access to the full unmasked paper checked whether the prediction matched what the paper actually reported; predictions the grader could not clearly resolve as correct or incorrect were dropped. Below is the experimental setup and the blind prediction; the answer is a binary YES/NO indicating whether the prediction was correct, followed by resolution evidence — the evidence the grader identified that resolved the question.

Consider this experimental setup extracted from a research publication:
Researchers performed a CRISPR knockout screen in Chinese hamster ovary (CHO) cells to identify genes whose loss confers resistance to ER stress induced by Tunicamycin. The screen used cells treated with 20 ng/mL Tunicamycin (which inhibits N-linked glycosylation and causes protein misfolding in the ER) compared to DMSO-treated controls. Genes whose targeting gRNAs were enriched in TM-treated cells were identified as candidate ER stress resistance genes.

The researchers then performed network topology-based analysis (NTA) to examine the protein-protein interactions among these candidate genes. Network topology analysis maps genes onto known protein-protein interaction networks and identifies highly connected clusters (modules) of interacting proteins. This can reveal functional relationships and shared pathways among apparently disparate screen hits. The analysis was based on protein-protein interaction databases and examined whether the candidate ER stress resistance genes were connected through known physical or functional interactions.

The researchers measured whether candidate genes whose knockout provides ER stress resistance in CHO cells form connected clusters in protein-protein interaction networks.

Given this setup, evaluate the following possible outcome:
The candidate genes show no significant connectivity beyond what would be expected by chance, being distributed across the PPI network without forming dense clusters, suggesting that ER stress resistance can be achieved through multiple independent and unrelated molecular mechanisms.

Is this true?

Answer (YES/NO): NO